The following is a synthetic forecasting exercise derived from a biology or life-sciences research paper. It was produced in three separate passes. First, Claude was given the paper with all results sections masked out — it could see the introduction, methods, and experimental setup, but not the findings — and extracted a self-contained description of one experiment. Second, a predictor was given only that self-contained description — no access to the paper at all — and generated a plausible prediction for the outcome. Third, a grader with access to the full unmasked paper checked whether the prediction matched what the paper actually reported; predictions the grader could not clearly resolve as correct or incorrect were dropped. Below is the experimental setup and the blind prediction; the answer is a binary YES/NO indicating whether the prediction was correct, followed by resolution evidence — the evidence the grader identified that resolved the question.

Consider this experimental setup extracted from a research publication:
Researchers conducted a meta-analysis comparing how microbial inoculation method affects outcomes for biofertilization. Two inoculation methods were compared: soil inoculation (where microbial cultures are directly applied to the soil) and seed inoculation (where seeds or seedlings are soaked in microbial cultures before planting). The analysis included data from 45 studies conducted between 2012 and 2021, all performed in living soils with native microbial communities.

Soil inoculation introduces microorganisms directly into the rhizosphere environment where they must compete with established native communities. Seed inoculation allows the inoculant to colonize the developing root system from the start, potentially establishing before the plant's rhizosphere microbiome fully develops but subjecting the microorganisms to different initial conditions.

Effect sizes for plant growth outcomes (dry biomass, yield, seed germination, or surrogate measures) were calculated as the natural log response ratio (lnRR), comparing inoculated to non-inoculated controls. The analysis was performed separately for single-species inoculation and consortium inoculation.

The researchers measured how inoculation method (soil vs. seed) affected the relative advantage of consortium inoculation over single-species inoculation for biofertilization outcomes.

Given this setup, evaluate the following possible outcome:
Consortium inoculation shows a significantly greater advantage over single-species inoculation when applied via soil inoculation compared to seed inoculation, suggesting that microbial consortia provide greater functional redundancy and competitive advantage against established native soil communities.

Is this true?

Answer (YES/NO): NO